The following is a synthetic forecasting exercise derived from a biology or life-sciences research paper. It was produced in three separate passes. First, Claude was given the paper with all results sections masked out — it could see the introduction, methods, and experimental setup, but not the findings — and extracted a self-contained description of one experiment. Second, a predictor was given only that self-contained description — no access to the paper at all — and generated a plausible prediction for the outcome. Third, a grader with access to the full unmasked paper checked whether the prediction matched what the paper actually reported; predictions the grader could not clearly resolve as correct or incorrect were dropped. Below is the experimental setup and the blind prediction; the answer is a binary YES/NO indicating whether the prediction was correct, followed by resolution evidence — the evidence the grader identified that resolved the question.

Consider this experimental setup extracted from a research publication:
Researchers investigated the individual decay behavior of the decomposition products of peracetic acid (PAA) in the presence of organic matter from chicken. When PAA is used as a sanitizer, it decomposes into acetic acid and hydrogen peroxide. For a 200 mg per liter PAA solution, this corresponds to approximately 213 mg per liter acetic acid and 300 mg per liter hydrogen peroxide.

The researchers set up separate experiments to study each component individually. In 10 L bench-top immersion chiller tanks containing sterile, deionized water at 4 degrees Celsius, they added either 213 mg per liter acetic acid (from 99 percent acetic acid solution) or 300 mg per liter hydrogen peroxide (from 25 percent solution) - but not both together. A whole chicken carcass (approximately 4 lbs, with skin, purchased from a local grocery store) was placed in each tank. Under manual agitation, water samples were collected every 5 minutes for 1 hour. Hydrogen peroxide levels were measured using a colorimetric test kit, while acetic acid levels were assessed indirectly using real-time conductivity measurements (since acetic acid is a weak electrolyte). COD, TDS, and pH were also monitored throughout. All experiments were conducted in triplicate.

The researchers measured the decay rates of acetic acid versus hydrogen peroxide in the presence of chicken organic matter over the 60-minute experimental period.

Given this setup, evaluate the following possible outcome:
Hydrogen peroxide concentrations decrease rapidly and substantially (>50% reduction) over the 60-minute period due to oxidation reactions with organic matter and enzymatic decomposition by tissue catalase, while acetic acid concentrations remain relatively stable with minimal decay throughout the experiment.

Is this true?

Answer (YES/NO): NO